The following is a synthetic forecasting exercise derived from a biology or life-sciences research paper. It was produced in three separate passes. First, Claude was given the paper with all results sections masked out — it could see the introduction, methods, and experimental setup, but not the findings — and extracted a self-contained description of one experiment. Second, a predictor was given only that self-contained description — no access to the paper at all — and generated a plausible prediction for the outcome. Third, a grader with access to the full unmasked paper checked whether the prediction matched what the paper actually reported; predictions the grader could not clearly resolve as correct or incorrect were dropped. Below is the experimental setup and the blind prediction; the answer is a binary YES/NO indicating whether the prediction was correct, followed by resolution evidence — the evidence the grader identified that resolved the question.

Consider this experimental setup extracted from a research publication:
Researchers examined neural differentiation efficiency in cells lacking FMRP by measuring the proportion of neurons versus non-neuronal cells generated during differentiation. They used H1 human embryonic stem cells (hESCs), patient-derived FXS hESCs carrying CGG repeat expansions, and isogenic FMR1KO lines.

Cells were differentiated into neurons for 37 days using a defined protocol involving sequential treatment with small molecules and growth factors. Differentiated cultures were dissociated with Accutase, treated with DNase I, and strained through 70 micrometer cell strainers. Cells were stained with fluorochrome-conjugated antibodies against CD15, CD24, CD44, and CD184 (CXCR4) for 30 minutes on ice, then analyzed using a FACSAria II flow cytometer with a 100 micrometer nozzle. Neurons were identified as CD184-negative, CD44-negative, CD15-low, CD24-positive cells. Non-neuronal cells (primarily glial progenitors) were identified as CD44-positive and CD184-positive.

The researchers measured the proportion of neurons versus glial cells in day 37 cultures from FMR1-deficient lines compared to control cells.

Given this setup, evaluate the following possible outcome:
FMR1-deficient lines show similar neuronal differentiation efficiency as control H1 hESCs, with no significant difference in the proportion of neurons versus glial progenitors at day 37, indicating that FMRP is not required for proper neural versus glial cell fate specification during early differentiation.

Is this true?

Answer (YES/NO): YES